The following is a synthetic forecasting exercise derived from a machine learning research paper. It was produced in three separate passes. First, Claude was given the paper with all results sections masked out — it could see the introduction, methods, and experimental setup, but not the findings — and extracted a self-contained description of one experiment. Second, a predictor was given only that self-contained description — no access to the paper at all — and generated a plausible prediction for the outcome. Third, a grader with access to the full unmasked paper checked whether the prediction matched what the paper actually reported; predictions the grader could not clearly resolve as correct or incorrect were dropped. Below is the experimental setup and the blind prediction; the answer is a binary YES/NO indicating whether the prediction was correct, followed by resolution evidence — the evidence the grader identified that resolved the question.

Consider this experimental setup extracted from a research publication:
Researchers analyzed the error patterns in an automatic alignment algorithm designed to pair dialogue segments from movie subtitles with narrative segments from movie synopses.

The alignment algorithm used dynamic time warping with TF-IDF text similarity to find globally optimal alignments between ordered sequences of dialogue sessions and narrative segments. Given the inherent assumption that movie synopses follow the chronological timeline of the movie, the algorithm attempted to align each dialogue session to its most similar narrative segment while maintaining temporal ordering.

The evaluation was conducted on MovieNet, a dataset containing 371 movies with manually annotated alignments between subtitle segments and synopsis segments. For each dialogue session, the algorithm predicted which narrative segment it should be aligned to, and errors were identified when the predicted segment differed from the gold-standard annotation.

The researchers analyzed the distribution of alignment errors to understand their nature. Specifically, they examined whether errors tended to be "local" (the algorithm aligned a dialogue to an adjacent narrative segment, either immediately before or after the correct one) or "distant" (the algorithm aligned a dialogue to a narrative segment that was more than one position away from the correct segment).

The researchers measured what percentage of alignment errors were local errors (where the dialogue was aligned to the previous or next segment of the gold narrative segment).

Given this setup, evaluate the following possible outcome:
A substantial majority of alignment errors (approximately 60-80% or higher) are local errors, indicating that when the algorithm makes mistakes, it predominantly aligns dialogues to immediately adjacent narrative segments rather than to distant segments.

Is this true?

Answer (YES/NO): YES